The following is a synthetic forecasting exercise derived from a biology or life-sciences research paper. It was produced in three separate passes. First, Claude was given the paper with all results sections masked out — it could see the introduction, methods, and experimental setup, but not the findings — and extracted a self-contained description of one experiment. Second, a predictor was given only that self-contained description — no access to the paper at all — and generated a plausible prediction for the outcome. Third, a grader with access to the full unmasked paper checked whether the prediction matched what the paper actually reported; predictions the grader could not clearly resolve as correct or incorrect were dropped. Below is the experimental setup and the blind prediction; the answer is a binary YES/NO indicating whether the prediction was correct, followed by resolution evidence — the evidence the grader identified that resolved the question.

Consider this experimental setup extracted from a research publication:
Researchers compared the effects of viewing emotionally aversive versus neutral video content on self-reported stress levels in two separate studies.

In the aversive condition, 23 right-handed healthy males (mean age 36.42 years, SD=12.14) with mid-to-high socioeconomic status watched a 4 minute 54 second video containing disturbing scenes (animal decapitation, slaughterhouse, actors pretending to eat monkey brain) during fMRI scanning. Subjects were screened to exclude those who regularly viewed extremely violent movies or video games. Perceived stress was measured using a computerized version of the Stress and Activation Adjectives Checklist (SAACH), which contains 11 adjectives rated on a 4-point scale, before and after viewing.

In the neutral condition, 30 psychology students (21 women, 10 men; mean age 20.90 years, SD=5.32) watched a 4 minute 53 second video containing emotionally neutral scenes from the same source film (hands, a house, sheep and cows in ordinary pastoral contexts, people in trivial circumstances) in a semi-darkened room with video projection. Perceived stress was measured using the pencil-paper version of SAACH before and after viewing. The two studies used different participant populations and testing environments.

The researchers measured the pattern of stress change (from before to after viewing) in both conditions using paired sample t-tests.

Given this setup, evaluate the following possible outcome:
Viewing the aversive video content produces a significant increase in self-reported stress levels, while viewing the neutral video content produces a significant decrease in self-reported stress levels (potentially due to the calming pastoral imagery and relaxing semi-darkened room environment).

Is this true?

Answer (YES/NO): NO